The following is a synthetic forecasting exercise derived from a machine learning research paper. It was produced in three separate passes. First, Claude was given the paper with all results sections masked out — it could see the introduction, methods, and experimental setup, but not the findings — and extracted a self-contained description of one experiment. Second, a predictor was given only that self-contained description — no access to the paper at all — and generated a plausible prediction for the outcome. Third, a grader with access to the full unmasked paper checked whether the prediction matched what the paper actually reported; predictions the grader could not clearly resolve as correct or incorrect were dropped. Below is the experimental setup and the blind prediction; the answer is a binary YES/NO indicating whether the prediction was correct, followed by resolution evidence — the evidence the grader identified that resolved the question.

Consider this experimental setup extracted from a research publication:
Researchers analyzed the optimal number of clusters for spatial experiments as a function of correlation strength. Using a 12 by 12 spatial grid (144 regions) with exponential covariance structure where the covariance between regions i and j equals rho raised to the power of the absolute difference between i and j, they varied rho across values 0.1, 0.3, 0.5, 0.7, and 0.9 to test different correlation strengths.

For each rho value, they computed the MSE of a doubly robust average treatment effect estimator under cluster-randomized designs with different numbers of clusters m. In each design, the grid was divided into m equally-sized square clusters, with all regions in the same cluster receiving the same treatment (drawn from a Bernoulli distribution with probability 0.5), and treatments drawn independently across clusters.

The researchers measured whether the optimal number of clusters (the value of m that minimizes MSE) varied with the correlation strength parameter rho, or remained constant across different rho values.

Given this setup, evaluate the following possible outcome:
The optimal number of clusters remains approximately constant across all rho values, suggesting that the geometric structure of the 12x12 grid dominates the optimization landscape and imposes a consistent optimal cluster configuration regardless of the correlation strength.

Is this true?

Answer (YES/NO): NO